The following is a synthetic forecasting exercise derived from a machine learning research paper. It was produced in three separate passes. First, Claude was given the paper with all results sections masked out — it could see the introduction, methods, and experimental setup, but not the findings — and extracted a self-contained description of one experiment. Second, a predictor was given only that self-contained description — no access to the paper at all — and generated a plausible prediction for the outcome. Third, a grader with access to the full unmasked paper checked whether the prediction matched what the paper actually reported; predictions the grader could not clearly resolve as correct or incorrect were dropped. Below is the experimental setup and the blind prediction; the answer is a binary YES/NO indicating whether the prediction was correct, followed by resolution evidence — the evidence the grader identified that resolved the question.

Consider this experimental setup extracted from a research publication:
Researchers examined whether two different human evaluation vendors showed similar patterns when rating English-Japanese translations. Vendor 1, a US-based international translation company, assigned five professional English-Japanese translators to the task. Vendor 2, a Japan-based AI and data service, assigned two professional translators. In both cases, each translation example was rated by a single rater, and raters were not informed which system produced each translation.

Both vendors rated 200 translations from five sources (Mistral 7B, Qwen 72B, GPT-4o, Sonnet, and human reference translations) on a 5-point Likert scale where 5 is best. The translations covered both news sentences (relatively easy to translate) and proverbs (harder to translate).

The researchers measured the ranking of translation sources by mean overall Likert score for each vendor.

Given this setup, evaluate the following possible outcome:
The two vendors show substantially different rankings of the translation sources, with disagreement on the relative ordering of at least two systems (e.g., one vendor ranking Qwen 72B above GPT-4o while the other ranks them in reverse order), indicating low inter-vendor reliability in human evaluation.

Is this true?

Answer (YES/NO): NO